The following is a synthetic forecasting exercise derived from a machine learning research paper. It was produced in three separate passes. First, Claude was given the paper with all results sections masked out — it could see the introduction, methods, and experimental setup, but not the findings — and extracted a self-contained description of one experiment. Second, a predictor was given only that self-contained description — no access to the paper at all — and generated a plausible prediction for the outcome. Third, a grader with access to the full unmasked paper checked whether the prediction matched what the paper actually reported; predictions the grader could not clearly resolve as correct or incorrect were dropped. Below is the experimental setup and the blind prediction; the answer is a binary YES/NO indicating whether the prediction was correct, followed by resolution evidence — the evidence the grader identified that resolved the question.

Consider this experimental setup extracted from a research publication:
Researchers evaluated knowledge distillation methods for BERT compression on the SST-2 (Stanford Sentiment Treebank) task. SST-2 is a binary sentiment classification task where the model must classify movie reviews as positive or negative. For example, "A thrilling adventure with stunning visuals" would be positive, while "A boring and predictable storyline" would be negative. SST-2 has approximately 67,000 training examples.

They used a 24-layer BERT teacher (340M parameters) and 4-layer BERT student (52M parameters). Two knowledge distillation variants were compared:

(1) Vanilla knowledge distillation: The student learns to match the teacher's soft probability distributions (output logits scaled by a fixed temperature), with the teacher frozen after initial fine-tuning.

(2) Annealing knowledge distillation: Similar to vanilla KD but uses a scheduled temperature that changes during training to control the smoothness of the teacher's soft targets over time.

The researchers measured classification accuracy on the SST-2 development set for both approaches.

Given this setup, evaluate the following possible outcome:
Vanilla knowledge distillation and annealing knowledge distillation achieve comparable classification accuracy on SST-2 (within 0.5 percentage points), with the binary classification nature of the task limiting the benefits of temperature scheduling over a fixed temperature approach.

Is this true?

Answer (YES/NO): NO